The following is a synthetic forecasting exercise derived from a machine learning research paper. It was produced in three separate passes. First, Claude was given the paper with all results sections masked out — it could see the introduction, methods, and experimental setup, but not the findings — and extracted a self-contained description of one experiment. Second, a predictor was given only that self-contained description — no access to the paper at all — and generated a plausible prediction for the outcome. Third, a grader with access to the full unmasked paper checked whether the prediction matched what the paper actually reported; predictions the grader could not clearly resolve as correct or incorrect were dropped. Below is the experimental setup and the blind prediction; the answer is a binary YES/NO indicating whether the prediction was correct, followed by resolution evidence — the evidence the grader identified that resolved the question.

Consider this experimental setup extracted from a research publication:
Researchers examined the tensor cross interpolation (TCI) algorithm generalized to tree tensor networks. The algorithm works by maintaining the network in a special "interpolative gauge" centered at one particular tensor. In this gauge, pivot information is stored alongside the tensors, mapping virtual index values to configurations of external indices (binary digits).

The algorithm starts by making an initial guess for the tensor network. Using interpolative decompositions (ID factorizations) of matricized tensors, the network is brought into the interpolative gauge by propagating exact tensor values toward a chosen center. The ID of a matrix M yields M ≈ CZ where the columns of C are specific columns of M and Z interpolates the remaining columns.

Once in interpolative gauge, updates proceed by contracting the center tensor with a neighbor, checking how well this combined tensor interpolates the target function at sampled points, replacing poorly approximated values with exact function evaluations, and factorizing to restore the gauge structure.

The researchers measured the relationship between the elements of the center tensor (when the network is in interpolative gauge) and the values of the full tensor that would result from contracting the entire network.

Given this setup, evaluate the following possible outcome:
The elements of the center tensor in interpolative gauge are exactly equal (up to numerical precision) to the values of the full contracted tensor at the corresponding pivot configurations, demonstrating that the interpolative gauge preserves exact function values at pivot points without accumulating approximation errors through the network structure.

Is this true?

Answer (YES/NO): YES